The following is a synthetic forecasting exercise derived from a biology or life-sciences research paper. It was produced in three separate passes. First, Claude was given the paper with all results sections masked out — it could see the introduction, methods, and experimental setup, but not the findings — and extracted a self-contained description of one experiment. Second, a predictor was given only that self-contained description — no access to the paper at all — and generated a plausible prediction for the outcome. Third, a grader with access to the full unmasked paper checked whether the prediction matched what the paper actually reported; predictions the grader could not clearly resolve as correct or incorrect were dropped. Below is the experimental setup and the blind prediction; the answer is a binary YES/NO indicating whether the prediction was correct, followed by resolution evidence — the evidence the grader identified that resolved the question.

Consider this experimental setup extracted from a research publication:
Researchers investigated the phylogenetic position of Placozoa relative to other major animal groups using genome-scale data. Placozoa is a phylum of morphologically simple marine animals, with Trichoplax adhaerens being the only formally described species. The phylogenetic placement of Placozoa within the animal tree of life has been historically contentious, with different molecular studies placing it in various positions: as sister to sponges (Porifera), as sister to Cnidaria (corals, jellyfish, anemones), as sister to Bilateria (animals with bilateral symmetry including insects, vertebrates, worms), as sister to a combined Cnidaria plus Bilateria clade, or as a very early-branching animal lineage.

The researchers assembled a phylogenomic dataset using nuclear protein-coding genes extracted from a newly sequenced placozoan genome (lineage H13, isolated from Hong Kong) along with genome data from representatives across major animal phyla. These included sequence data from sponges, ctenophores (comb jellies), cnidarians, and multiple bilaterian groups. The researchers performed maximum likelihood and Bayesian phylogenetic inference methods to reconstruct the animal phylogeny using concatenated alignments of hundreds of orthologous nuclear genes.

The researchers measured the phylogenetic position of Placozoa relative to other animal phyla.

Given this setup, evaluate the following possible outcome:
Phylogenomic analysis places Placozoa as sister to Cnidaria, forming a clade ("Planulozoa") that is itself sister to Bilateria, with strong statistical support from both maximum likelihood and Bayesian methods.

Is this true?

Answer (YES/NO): NO